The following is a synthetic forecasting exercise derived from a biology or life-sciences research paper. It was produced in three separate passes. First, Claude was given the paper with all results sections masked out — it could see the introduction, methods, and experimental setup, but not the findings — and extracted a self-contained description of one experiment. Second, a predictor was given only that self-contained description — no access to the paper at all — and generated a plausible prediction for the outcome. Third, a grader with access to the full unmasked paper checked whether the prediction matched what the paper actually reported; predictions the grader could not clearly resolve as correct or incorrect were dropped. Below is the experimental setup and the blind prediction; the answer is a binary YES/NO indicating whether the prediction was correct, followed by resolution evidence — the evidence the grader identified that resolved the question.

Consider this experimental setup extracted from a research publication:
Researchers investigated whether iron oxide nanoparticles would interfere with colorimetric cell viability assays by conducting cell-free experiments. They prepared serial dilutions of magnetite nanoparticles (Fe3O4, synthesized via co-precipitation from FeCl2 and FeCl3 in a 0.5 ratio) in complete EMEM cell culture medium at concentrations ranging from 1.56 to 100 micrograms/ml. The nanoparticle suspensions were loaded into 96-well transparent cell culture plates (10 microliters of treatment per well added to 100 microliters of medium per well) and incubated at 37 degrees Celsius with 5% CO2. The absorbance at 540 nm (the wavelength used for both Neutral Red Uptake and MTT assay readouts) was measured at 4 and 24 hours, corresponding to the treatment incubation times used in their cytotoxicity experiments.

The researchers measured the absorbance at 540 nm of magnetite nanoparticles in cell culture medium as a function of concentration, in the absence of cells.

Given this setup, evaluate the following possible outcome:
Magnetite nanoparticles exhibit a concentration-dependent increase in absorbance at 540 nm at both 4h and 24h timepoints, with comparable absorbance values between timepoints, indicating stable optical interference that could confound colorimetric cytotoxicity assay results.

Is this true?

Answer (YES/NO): YES